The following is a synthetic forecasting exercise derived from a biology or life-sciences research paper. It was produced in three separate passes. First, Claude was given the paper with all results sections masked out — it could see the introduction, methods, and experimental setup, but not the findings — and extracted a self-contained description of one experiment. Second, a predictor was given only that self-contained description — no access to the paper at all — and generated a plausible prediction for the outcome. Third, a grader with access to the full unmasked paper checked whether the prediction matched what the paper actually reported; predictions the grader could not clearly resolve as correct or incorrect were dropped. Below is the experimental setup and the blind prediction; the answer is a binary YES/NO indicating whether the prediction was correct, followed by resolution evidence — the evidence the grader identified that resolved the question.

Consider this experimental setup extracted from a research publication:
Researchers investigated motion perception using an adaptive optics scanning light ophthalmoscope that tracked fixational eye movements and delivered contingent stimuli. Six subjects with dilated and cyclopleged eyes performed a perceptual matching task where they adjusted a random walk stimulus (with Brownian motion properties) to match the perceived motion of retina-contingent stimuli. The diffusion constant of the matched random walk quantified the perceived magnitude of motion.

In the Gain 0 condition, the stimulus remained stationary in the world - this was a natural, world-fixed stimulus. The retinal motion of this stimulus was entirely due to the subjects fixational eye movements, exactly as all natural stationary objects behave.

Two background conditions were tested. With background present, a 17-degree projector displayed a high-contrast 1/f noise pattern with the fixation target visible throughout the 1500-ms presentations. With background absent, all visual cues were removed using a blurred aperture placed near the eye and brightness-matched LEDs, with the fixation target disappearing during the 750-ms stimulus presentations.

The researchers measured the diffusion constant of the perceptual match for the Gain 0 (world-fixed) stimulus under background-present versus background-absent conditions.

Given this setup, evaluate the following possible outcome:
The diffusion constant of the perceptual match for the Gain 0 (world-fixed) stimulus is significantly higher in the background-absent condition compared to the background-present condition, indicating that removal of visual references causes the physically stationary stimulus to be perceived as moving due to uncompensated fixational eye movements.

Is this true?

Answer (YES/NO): NO